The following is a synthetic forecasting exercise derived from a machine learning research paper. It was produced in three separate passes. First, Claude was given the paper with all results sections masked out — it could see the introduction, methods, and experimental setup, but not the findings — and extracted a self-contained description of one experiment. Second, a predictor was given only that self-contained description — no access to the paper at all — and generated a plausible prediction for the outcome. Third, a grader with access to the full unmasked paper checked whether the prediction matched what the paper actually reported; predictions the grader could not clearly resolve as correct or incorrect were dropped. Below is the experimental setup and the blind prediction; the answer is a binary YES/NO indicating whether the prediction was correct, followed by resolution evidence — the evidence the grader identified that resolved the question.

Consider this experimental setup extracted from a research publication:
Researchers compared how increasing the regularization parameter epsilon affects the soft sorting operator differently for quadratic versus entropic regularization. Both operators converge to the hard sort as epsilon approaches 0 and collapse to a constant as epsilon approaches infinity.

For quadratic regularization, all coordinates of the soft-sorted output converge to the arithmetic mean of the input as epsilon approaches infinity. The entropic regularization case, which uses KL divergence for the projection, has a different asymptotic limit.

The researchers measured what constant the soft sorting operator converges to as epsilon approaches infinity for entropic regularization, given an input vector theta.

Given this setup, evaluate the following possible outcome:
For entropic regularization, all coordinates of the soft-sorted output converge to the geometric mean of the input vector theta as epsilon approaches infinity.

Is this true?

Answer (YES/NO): NO